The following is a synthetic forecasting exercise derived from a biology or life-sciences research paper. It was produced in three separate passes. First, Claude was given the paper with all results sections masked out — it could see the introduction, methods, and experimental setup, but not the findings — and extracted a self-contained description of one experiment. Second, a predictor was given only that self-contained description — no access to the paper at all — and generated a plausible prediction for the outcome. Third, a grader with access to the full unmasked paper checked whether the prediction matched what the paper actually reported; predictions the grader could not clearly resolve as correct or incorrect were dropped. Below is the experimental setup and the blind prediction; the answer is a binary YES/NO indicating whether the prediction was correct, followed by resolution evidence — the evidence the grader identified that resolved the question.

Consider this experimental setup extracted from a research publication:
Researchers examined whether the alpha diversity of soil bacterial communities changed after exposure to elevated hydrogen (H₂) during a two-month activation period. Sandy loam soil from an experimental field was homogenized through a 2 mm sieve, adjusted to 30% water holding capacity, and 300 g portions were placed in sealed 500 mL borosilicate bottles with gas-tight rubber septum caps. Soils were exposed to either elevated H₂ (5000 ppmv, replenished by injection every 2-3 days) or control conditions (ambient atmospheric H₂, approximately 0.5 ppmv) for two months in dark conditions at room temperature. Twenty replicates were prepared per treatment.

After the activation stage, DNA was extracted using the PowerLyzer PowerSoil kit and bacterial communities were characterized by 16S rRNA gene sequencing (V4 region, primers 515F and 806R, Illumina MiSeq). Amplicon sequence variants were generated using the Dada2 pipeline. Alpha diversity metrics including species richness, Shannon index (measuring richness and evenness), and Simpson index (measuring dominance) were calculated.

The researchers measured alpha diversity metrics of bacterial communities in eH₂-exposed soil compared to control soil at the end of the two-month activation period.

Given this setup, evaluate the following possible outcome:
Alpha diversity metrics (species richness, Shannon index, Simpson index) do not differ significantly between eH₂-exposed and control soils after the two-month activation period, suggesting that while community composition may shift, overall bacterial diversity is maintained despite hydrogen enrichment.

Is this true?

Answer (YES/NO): YES